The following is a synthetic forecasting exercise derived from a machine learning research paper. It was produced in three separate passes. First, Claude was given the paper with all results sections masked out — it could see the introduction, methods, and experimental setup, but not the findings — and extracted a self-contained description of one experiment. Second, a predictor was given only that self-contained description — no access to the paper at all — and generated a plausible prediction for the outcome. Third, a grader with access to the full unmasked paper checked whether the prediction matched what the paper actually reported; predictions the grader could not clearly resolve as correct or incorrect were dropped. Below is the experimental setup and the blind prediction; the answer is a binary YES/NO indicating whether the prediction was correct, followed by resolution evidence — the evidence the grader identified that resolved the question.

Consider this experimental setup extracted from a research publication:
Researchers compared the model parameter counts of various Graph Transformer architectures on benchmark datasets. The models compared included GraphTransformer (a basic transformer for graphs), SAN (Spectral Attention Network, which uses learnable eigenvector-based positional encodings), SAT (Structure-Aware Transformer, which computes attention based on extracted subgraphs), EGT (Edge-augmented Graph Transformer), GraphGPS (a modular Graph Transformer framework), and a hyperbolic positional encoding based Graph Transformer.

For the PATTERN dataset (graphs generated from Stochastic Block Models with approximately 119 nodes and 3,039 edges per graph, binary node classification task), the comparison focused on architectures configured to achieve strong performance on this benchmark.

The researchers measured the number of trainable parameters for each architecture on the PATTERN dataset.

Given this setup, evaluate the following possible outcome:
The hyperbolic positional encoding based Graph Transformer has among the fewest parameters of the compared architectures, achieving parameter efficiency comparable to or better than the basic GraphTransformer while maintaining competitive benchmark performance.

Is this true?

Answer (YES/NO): NO